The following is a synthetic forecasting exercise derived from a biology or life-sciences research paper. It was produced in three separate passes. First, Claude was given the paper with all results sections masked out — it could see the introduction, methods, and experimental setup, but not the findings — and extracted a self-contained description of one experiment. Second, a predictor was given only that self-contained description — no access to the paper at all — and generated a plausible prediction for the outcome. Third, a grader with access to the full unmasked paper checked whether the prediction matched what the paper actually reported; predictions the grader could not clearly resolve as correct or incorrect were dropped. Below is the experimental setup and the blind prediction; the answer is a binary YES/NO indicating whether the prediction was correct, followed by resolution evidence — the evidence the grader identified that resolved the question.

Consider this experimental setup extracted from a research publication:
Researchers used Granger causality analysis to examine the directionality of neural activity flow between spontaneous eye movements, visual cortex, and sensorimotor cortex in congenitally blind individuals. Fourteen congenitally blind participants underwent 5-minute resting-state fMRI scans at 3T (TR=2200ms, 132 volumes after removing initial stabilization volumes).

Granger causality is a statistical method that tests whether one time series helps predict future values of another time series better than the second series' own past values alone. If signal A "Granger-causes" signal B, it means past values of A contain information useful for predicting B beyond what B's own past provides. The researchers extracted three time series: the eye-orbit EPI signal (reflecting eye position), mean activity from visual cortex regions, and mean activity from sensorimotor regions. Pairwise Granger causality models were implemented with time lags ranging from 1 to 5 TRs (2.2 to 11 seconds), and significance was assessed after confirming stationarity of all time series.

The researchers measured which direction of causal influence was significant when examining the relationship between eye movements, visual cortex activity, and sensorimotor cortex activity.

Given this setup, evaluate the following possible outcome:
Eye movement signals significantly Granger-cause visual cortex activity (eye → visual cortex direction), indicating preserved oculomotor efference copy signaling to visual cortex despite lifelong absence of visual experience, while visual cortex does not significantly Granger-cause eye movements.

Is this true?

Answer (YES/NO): YES